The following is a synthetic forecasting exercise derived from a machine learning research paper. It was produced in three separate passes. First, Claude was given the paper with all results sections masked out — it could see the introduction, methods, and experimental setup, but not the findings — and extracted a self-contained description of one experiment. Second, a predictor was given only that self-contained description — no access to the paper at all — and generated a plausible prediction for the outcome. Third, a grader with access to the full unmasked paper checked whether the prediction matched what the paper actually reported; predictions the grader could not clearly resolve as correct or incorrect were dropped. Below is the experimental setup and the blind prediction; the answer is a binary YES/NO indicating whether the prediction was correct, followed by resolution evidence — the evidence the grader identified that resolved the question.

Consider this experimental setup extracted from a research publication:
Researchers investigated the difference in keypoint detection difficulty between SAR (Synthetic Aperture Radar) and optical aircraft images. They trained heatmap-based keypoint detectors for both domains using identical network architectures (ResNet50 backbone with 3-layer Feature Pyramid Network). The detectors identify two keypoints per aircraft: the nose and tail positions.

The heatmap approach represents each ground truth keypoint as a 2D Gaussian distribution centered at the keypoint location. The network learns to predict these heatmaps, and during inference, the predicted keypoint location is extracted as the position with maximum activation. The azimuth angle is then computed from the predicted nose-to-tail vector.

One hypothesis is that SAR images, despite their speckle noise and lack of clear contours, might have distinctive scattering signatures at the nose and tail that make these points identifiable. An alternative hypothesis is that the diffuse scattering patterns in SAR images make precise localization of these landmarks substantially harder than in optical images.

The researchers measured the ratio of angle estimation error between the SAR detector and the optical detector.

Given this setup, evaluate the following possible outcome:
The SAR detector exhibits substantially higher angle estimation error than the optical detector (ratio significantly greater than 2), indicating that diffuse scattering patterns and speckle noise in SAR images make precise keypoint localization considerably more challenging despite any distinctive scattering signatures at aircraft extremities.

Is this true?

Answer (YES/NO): YES